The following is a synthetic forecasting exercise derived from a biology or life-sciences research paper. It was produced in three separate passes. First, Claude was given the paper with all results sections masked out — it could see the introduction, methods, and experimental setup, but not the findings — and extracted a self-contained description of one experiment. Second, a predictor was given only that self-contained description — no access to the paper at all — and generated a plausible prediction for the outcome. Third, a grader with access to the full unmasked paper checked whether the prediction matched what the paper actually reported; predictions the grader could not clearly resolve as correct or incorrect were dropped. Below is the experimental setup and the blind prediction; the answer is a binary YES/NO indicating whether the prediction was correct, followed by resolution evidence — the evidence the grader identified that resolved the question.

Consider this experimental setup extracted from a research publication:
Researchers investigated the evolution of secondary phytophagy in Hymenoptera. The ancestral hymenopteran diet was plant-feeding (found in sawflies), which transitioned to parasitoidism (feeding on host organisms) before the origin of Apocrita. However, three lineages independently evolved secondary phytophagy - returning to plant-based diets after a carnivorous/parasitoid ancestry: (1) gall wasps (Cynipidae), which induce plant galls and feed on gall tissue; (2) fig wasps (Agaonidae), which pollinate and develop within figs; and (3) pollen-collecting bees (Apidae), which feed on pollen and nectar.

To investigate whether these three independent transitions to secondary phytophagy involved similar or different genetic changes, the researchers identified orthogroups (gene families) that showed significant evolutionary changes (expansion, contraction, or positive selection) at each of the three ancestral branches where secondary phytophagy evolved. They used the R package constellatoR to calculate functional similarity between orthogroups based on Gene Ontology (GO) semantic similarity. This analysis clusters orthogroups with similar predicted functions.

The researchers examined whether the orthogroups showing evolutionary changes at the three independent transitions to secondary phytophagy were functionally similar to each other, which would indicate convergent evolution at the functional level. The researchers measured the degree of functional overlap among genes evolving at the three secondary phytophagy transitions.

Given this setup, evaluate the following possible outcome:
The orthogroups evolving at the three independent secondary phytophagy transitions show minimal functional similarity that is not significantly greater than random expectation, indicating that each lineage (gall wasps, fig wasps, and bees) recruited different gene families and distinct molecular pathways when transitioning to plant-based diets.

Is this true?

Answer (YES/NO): NO